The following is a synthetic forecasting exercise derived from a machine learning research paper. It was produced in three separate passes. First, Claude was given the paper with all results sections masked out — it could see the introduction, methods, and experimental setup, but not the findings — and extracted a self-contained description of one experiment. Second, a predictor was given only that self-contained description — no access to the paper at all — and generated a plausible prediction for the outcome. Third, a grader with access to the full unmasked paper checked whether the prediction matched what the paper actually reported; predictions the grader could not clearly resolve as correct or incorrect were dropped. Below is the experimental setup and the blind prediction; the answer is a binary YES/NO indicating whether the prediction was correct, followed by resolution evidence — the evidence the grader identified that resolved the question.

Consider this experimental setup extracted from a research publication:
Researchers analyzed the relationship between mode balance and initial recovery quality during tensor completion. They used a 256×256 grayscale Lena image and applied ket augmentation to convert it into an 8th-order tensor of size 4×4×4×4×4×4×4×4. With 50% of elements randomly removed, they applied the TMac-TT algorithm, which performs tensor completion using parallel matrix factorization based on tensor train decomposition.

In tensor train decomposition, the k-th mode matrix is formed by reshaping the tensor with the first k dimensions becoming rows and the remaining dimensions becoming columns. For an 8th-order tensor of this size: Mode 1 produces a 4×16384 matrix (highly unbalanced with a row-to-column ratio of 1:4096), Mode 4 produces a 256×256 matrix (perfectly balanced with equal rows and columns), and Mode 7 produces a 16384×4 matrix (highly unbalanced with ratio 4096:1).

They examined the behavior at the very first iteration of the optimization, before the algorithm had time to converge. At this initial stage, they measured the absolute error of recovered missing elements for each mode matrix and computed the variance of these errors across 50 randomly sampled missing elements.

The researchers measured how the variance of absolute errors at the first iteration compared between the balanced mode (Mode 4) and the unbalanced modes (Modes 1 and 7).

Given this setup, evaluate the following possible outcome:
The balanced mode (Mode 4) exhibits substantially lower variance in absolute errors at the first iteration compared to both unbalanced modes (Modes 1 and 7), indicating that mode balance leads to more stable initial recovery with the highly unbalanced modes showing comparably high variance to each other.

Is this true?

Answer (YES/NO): YES